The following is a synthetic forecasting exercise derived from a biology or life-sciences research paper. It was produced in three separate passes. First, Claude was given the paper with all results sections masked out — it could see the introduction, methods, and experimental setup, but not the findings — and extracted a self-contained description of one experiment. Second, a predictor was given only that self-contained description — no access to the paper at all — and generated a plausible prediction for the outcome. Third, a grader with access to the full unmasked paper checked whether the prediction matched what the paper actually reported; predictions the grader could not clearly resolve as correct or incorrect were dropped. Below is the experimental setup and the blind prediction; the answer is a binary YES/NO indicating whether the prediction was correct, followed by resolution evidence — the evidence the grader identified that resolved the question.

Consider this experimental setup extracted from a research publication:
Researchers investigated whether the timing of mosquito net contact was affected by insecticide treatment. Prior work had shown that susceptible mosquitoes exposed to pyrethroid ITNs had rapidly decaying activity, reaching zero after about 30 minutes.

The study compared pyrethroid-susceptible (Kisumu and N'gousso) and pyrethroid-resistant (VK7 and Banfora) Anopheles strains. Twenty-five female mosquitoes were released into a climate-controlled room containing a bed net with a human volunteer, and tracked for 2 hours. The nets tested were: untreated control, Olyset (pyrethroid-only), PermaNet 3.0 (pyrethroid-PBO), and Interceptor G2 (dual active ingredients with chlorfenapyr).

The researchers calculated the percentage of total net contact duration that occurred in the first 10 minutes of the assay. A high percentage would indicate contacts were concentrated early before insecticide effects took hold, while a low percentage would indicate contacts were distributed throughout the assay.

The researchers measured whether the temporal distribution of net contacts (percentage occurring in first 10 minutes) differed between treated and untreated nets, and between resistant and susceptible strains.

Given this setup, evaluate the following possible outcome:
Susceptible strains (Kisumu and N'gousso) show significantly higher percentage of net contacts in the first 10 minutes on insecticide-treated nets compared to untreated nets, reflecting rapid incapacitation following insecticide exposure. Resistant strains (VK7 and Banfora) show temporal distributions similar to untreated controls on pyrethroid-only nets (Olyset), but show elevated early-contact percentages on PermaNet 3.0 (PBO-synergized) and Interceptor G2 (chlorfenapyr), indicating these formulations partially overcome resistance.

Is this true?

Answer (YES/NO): NO